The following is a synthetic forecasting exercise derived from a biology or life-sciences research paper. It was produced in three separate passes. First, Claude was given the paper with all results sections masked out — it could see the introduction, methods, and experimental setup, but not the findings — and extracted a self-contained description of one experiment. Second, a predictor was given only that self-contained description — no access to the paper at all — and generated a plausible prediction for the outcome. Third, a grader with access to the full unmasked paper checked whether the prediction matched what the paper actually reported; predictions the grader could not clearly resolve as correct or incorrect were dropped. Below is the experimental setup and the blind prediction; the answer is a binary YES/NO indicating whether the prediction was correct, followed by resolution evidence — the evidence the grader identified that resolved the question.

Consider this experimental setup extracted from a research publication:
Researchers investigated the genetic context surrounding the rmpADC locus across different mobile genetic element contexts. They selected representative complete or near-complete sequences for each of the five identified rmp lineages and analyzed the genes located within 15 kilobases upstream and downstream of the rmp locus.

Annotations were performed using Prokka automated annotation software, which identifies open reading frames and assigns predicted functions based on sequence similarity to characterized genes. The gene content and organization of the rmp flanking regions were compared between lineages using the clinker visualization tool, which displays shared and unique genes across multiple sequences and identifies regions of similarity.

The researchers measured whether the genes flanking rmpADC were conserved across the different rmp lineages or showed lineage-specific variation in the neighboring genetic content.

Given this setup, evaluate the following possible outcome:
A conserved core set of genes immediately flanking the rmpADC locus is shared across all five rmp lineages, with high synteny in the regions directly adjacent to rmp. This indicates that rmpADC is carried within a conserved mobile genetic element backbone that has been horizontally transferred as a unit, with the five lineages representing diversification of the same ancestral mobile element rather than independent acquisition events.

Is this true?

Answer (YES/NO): NO